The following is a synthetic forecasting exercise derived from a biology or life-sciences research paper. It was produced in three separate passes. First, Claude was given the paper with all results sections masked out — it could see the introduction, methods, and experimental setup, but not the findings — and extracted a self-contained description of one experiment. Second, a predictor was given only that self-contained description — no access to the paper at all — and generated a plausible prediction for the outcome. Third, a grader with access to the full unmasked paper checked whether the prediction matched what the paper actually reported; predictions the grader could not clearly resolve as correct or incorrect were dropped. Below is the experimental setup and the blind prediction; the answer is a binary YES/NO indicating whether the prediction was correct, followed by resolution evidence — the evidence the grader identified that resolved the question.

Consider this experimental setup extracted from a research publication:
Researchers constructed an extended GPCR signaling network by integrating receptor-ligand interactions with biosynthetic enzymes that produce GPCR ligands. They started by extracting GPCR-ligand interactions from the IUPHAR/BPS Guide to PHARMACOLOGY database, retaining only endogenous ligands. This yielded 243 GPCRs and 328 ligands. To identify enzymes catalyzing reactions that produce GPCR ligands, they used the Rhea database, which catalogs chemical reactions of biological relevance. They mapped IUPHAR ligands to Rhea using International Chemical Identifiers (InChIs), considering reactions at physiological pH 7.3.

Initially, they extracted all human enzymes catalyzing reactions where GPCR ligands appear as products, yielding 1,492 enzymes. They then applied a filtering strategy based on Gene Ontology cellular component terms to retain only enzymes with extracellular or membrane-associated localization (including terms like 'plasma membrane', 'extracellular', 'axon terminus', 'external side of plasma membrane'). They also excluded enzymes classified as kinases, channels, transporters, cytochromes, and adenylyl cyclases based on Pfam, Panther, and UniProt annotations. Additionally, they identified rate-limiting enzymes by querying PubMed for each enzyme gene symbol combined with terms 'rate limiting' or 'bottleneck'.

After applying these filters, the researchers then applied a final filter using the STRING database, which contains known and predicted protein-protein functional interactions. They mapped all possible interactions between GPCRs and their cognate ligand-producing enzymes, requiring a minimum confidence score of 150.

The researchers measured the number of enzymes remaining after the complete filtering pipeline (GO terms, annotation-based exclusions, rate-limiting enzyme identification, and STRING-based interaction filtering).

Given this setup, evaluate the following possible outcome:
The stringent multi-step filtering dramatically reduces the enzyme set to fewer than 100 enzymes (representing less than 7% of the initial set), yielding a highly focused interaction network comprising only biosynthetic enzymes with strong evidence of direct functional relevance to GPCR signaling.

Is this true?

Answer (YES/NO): YES